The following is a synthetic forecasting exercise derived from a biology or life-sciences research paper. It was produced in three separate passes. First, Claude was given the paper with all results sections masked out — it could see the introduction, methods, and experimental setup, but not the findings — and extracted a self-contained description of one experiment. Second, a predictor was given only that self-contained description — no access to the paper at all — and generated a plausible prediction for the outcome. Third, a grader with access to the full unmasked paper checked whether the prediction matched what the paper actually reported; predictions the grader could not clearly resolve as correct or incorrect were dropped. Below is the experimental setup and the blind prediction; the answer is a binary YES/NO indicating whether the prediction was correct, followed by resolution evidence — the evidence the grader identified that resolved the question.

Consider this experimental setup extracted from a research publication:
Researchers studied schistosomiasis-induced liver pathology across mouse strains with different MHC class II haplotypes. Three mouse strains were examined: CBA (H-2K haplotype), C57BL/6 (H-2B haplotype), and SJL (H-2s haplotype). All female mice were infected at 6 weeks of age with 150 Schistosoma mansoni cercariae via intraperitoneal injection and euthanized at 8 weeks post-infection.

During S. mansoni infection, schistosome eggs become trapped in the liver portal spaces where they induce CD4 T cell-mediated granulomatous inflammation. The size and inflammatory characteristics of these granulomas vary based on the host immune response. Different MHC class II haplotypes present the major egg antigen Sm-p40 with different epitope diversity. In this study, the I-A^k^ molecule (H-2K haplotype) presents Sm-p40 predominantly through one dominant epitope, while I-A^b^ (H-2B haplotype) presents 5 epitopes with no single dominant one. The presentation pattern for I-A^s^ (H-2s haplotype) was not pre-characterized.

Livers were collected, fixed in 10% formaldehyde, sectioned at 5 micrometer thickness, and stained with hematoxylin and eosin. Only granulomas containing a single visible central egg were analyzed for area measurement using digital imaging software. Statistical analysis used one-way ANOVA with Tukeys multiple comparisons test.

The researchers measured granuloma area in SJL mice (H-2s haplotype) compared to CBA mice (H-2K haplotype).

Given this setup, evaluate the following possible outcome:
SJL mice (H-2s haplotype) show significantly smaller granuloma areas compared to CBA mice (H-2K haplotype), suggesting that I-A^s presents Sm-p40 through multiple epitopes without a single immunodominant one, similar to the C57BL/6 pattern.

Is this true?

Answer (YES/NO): NO